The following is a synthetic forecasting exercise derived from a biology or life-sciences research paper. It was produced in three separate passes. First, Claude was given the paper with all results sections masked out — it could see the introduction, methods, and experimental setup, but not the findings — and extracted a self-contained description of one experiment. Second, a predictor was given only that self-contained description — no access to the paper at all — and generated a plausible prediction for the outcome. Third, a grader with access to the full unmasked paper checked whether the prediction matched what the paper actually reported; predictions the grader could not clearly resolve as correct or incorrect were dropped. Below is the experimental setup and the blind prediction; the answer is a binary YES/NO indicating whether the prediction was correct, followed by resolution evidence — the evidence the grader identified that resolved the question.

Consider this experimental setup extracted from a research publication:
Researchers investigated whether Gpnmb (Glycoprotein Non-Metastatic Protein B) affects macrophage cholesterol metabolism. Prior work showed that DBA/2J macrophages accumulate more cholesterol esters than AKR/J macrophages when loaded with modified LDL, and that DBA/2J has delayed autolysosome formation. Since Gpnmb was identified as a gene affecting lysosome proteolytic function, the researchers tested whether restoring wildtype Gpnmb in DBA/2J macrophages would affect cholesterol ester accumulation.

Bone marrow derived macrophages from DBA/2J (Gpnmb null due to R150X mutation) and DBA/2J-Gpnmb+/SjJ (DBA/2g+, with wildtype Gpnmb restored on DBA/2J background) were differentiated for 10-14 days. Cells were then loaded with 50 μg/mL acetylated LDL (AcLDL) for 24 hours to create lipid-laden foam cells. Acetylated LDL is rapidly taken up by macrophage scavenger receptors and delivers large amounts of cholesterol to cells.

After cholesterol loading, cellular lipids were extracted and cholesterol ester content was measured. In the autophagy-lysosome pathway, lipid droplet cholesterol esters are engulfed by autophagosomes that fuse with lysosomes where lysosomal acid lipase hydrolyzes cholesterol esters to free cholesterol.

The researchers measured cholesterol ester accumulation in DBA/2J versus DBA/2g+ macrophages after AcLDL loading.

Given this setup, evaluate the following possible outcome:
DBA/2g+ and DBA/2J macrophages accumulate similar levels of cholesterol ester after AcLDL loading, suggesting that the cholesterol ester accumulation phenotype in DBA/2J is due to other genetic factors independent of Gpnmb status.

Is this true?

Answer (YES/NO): YES